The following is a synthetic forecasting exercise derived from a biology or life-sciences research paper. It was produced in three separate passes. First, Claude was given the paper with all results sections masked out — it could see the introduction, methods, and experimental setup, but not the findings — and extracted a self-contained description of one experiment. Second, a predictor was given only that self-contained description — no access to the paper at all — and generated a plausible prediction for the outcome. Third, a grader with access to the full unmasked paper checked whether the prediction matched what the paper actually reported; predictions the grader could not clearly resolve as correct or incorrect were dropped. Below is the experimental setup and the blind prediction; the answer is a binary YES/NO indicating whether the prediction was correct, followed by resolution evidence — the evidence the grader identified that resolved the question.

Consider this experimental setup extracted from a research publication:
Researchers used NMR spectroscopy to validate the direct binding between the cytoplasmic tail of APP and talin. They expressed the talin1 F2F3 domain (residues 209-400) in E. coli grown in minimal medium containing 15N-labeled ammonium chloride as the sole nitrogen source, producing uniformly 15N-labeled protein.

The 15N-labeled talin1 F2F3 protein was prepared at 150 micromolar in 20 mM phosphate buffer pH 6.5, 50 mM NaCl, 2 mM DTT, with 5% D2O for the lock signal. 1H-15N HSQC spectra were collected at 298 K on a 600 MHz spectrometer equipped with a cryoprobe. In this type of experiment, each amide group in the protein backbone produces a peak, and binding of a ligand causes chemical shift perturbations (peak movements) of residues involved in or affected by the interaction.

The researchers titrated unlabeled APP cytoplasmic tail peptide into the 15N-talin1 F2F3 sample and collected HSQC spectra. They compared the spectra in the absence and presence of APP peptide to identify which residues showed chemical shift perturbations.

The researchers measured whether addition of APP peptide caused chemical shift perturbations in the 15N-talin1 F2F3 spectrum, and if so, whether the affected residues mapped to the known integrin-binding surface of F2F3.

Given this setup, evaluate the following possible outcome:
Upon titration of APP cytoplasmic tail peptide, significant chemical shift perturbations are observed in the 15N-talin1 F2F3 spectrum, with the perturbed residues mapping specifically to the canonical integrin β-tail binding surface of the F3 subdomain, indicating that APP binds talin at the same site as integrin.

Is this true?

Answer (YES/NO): YES